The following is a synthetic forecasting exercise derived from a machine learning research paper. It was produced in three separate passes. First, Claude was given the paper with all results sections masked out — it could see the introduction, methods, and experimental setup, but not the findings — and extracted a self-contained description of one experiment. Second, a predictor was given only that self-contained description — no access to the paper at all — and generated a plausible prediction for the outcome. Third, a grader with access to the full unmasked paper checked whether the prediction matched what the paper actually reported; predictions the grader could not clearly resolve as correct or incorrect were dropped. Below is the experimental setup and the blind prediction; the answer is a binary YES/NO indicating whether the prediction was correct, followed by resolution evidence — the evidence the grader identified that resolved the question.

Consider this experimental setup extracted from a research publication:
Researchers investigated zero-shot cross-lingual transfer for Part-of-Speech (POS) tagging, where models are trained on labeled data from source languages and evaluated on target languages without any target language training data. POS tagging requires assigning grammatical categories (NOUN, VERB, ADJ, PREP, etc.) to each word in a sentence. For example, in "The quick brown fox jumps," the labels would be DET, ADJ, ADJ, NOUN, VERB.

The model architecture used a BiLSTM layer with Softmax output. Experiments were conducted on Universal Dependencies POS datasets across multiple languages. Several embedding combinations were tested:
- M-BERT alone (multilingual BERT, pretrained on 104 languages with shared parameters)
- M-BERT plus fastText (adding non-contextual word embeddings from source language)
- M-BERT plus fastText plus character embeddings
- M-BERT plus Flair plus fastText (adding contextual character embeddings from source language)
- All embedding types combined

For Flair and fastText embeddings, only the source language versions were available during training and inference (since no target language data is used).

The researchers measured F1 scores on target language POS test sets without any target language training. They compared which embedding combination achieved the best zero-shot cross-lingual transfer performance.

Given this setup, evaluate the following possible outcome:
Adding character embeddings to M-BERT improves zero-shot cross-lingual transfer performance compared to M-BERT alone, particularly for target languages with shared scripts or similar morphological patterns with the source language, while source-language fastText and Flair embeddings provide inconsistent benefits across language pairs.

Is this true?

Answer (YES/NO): NO